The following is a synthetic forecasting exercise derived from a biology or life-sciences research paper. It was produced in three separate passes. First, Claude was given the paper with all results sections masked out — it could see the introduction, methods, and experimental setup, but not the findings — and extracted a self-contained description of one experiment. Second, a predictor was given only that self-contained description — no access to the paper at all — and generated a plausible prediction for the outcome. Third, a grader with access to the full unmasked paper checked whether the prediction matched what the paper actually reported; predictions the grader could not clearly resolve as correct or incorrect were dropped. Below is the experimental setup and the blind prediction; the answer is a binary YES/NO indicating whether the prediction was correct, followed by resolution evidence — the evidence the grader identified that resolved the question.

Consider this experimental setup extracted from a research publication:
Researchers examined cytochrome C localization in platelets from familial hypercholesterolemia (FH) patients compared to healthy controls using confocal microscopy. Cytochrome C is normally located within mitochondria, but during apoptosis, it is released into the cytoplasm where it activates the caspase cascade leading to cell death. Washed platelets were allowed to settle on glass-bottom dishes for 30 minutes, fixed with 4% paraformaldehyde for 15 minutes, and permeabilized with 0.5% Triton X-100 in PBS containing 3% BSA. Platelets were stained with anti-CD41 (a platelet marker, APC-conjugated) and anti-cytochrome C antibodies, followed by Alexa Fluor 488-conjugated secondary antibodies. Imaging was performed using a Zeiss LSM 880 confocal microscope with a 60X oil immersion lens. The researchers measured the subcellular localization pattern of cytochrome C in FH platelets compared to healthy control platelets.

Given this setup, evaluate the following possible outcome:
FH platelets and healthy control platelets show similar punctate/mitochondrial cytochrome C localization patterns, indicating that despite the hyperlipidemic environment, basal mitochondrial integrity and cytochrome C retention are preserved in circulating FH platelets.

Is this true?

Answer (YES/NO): NO